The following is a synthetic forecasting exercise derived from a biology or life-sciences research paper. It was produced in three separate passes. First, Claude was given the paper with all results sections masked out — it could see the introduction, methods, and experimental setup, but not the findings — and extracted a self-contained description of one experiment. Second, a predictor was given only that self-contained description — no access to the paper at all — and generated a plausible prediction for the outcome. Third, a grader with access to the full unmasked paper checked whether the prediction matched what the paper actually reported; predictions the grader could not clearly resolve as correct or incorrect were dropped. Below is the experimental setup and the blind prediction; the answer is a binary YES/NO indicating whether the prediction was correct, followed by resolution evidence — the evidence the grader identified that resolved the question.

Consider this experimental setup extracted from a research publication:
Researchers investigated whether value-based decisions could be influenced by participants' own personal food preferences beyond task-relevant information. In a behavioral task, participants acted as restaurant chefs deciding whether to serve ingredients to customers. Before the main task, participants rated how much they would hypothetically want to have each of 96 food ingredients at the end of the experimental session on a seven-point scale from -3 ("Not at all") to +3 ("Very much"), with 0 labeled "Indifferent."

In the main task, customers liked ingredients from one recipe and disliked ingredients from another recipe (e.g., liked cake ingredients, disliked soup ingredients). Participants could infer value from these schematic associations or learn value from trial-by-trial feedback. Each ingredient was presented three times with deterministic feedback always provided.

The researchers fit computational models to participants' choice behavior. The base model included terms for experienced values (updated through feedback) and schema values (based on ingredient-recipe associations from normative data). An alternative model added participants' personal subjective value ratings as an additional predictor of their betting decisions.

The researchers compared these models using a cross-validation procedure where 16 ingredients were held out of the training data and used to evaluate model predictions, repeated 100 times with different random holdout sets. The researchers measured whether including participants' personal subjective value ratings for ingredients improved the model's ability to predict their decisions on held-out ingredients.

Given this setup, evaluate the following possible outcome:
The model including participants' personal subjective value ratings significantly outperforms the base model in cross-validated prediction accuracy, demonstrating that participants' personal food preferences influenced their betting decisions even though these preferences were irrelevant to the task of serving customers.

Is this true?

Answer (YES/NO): NO